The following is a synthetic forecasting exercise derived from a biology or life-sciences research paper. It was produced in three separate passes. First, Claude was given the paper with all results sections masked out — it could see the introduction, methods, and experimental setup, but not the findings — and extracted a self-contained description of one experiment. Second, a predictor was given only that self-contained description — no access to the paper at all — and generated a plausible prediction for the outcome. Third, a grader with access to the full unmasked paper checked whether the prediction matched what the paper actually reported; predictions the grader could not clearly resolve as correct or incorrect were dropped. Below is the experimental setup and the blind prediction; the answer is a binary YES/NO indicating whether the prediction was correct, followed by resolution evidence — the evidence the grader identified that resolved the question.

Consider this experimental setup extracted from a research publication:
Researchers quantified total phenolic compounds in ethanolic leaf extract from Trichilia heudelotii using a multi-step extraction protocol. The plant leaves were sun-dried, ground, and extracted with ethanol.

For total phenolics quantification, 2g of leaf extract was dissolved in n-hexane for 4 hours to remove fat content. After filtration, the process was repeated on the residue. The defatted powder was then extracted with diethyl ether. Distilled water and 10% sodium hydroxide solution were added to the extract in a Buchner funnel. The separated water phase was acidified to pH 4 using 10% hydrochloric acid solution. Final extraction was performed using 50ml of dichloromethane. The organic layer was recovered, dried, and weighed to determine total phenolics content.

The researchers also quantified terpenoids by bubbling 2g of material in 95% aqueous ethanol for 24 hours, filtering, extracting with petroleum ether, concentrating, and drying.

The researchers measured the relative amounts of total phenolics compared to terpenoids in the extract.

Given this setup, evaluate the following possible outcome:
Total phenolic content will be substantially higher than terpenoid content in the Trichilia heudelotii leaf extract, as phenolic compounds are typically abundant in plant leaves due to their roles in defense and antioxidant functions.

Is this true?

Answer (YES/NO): YES